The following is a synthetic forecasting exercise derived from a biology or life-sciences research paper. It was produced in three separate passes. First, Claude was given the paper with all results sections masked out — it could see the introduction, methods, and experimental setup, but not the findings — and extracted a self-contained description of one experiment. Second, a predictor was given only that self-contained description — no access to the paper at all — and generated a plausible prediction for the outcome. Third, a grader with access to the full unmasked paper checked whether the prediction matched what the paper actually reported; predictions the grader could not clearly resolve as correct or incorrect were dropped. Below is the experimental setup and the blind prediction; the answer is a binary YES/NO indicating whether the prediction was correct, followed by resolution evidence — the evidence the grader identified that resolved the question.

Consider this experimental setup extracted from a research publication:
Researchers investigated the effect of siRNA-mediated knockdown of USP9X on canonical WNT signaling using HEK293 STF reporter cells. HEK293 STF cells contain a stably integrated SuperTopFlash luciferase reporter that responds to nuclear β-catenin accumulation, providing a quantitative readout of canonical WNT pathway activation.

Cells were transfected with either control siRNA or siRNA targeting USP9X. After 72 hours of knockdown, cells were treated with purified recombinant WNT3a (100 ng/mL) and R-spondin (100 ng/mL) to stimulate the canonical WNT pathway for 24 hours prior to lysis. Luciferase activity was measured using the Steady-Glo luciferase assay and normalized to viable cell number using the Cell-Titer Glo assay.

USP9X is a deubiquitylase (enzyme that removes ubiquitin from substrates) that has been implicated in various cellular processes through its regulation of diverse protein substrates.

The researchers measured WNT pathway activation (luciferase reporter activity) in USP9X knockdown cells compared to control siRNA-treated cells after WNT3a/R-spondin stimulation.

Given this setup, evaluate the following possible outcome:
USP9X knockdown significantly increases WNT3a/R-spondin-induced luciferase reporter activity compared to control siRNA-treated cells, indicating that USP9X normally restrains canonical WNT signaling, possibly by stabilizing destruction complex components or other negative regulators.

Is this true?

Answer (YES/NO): NO